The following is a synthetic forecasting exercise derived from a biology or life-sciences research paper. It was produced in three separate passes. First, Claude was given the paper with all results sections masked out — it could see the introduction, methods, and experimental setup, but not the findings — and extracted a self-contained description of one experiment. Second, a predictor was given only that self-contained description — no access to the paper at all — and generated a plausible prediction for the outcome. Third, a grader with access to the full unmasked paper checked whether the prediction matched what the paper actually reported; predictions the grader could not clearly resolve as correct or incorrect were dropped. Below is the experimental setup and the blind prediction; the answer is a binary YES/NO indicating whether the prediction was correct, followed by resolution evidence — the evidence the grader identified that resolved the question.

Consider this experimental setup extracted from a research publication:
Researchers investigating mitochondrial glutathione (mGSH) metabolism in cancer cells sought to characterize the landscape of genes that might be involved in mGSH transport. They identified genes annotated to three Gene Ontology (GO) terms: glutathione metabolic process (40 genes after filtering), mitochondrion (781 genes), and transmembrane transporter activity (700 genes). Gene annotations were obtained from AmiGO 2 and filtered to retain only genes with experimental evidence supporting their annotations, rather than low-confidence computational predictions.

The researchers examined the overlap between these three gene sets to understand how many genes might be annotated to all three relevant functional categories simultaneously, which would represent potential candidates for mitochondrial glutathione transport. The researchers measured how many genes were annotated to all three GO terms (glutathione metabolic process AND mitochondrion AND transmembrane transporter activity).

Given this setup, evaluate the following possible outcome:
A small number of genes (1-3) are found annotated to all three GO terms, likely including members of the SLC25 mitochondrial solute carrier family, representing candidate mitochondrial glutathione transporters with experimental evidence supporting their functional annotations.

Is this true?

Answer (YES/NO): NO